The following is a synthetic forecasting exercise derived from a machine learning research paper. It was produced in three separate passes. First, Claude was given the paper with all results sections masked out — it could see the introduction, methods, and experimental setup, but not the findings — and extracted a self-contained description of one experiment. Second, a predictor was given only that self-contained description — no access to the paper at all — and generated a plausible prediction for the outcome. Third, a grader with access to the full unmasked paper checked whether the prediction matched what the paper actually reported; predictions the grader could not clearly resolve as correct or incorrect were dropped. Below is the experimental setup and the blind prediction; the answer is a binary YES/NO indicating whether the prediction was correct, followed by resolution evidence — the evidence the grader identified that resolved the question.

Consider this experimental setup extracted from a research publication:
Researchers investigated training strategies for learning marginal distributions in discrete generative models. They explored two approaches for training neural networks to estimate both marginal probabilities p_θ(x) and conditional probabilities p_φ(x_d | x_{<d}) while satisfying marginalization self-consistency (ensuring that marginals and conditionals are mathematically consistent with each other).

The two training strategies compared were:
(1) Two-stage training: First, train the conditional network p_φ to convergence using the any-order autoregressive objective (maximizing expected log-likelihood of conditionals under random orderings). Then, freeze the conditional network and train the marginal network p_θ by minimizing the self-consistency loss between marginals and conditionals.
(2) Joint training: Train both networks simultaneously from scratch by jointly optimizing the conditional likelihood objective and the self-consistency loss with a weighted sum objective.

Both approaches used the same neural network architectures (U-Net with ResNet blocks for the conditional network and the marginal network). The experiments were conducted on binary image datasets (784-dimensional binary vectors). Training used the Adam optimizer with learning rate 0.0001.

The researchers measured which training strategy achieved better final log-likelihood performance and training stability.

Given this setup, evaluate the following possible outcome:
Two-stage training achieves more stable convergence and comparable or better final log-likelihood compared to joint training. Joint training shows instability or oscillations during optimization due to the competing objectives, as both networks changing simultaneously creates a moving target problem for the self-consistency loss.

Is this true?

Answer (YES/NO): YES